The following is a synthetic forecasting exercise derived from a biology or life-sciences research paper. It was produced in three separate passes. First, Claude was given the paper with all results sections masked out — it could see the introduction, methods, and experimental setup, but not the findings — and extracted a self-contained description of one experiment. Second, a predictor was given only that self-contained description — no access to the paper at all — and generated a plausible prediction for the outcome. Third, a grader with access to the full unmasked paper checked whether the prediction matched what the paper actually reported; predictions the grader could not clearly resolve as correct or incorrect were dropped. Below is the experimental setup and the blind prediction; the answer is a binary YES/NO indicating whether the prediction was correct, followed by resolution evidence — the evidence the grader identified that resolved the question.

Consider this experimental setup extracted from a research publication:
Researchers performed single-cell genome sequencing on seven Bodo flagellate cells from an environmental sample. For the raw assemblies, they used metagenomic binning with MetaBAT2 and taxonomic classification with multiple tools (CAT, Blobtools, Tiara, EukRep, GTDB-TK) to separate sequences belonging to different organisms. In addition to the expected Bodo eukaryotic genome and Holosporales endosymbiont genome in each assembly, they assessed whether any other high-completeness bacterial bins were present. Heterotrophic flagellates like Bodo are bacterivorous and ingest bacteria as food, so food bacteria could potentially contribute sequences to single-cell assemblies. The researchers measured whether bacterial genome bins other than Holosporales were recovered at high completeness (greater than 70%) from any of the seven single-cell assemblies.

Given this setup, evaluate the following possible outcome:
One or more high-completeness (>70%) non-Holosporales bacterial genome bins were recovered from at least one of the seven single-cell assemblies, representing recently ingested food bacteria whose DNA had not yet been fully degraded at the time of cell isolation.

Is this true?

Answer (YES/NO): YES